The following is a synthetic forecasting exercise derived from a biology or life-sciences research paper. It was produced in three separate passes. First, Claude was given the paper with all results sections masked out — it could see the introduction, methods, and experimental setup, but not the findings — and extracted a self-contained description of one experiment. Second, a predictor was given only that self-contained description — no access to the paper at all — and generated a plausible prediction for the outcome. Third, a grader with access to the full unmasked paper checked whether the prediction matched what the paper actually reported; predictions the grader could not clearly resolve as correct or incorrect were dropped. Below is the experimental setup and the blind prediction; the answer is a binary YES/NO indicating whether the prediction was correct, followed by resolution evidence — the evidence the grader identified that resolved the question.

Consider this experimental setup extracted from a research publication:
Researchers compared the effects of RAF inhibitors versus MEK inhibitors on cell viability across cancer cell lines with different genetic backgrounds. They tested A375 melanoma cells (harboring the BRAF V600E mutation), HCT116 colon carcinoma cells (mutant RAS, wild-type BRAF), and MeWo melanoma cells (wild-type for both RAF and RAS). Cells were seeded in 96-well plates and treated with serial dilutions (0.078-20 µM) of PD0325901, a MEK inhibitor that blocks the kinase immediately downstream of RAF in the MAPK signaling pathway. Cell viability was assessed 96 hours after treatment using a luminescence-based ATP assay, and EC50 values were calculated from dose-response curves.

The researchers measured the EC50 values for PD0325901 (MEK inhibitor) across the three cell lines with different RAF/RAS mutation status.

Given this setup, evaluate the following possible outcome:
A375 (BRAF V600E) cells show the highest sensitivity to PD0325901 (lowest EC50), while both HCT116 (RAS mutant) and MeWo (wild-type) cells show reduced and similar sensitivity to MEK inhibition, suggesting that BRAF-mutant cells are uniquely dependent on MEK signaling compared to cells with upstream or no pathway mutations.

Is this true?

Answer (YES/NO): NO